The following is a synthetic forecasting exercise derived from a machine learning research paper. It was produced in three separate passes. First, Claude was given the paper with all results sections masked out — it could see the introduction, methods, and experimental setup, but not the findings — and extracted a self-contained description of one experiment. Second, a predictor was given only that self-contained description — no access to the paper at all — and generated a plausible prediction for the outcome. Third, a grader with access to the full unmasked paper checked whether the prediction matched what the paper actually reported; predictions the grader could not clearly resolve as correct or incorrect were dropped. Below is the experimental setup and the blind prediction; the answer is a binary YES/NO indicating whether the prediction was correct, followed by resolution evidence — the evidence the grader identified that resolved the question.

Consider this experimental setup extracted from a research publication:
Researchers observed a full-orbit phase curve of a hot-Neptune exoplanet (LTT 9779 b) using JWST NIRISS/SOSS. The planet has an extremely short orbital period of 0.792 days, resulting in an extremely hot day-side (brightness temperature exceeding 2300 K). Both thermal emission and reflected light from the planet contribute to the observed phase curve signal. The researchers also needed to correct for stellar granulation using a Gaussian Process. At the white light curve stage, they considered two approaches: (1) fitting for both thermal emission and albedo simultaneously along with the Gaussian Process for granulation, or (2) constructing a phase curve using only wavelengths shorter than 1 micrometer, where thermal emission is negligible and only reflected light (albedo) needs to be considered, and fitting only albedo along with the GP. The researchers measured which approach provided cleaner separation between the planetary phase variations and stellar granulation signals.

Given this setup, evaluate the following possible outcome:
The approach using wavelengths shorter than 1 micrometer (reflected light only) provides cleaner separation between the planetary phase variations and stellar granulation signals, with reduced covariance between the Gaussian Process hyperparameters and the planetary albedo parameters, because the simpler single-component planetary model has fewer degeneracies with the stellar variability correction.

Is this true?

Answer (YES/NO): YES